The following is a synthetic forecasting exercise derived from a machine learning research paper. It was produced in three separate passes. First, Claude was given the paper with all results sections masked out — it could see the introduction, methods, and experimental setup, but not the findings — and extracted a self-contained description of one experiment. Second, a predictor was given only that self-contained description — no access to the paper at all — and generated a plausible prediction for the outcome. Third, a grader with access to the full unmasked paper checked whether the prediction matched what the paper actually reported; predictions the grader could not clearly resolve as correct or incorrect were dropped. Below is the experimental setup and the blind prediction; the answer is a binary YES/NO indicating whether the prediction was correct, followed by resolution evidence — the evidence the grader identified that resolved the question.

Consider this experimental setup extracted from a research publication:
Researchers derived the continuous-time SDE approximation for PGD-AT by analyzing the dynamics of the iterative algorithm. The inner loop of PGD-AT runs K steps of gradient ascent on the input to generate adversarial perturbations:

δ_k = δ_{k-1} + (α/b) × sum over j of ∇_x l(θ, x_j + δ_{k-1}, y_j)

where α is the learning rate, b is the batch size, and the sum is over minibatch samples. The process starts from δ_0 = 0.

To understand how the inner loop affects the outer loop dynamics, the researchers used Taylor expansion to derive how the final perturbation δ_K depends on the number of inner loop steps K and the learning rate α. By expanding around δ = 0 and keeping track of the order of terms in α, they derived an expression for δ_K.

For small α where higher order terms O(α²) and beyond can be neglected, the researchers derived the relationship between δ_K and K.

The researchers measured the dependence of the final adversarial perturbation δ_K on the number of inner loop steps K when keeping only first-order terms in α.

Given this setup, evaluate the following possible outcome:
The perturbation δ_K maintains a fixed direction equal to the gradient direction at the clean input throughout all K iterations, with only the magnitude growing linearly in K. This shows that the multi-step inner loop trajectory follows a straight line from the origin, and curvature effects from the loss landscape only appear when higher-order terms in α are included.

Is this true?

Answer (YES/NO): YES